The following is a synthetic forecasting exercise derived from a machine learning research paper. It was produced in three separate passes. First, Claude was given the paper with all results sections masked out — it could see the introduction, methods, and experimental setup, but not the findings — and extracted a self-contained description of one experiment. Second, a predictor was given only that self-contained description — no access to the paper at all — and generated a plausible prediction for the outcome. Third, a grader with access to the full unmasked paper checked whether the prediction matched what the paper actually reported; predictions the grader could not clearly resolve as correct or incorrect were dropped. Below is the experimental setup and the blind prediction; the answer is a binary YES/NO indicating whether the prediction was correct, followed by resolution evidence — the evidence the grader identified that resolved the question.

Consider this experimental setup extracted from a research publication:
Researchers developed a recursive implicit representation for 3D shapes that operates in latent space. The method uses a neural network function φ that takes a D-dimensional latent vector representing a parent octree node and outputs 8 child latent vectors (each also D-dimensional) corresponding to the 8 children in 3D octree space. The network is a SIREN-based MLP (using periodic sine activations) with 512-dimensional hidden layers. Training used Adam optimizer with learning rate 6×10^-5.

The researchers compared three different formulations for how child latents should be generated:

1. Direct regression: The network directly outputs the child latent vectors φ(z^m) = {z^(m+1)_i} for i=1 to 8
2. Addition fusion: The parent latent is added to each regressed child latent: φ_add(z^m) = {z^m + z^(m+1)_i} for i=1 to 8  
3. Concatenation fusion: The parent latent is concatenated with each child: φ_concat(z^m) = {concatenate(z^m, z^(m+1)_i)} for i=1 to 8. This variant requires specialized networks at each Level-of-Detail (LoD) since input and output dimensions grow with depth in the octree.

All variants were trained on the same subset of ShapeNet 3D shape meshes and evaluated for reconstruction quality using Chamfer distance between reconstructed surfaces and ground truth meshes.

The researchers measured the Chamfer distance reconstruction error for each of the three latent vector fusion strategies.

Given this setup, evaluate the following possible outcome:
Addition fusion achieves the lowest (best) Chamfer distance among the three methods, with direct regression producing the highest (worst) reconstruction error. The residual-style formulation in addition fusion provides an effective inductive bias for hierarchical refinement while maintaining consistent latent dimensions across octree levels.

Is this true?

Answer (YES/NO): NO